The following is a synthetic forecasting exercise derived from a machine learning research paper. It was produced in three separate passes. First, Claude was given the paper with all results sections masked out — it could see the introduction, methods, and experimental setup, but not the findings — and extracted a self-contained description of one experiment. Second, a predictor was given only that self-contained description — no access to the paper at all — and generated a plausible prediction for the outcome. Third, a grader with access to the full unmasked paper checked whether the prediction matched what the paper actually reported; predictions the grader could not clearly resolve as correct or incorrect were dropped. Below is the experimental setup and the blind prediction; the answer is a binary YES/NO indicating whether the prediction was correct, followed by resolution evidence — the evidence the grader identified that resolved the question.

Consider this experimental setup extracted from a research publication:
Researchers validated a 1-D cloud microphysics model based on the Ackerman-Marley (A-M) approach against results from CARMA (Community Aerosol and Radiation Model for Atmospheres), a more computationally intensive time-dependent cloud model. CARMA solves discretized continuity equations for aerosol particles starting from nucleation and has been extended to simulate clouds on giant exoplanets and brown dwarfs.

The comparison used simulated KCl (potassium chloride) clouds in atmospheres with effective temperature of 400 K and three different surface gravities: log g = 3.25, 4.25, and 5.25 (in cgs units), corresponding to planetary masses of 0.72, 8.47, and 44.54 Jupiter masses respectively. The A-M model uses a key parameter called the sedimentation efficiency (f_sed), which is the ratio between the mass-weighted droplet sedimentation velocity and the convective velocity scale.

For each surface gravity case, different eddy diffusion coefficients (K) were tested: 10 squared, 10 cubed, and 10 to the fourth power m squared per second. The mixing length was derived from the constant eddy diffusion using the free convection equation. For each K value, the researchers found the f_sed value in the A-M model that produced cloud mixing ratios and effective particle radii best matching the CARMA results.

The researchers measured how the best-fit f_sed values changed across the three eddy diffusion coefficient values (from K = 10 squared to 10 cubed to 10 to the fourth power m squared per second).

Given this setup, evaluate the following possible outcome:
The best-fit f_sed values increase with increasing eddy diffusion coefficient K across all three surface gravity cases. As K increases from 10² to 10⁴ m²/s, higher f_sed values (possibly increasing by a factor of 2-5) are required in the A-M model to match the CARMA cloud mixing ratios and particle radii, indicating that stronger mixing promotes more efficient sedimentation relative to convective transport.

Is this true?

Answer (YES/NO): NO